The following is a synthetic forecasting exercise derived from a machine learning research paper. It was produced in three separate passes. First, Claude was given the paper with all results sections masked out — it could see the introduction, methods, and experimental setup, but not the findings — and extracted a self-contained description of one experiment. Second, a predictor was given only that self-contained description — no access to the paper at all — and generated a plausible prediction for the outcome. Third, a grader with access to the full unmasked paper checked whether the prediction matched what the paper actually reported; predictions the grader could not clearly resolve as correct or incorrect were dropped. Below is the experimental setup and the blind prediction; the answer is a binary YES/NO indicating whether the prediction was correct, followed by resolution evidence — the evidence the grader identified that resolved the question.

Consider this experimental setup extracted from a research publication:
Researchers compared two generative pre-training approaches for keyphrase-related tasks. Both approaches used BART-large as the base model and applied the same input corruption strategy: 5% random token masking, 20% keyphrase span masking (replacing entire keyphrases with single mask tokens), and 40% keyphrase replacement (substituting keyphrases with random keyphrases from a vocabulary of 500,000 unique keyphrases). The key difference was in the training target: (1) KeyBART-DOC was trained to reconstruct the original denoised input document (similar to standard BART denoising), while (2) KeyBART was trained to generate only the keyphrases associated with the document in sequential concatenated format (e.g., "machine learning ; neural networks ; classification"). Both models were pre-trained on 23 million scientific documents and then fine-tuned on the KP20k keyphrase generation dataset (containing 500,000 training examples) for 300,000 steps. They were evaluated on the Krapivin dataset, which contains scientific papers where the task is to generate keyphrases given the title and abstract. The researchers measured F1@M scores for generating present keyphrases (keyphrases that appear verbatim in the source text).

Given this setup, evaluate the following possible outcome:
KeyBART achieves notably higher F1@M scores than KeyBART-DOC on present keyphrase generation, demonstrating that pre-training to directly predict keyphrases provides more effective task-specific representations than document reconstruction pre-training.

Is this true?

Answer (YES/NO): YES